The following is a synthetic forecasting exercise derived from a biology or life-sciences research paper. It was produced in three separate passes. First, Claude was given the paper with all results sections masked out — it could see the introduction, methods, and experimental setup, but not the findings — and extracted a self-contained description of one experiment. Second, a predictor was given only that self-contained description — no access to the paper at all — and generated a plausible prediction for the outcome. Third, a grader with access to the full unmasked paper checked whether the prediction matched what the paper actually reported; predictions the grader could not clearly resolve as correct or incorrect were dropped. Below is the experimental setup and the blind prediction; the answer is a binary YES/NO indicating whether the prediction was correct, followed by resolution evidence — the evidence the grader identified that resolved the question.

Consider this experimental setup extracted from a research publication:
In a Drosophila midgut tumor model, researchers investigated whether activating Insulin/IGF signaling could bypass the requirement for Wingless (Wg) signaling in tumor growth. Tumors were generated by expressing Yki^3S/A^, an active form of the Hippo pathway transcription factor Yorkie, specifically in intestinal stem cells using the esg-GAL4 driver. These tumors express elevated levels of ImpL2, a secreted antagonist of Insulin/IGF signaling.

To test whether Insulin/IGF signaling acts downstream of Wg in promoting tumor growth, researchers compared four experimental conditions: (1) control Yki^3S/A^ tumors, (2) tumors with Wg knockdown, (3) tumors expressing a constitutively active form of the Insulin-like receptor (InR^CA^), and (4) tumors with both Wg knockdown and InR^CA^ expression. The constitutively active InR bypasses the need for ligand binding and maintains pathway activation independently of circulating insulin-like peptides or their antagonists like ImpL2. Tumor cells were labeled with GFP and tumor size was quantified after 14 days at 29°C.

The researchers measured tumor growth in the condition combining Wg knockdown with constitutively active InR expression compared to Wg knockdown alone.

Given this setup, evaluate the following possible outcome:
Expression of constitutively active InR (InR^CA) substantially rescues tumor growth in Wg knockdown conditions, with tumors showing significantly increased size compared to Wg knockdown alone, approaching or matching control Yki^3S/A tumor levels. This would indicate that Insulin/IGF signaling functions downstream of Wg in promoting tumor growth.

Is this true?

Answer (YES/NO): YES